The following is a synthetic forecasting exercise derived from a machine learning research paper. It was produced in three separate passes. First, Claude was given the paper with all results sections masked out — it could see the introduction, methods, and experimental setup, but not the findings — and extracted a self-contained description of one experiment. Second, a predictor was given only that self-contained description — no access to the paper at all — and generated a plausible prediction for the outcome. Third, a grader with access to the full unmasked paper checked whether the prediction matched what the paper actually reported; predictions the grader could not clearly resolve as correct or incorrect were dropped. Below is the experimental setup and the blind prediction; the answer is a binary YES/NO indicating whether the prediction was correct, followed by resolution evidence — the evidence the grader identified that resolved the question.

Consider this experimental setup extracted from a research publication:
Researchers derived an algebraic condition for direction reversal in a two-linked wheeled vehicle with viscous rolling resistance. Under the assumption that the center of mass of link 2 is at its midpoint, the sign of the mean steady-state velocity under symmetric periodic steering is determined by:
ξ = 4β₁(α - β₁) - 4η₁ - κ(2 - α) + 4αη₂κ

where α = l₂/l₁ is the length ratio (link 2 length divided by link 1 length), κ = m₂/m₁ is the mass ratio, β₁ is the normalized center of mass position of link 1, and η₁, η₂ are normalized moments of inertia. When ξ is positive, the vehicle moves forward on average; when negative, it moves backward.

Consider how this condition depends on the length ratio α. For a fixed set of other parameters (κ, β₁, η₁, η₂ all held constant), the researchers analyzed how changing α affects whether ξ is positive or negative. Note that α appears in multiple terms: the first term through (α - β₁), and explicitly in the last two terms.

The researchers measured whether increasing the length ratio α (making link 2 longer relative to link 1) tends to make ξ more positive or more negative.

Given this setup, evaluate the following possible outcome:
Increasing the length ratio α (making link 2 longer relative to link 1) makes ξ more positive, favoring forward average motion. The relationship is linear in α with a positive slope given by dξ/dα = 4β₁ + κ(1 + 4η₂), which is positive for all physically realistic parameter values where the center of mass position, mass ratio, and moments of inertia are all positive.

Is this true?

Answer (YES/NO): YES